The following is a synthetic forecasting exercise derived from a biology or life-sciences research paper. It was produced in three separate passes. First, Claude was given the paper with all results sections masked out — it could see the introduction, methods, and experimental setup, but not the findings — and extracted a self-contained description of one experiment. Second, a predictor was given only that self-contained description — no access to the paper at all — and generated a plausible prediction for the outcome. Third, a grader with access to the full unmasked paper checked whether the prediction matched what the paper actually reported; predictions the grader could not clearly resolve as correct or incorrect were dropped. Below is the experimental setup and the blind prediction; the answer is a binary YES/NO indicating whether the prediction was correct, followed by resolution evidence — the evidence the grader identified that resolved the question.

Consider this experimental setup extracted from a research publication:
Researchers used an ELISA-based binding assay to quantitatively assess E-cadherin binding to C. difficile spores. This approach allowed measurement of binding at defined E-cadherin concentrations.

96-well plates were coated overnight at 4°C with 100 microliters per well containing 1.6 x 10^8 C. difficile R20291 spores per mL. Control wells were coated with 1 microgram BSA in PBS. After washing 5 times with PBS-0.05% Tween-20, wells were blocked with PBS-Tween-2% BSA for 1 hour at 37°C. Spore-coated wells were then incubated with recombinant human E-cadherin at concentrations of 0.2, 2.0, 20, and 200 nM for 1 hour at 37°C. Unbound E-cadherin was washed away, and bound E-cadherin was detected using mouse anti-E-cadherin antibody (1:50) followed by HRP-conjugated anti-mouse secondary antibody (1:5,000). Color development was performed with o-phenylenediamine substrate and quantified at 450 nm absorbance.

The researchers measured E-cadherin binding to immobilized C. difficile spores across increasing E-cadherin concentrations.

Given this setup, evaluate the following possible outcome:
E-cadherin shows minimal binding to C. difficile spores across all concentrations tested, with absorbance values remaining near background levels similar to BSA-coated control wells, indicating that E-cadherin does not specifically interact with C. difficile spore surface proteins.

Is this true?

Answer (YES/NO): NO